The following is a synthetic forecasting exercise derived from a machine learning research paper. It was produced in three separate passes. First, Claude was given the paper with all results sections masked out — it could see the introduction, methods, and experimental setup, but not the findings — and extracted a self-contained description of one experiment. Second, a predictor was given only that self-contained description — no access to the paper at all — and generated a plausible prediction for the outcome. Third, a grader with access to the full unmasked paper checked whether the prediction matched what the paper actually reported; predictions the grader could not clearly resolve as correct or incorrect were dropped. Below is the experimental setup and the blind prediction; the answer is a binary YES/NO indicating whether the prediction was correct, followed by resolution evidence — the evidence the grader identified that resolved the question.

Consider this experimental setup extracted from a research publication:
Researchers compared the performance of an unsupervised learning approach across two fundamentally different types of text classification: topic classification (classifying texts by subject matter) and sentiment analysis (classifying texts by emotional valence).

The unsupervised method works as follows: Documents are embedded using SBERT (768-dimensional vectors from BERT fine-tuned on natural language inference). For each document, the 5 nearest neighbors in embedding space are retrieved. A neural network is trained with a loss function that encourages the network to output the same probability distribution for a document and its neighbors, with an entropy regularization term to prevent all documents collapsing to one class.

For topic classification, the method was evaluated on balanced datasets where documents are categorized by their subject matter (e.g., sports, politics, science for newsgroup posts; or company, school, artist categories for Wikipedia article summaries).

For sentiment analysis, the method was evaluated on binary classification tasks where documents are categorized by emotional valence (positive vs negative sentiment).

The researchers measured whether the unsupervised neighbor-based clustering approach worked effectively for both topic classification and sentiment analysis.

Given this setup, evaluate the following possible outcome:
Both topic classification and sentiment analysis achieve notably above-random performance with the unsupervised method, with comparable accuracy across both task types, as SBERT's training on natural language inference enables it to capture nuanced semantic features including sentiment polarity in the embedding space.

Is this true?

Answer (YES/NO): NO